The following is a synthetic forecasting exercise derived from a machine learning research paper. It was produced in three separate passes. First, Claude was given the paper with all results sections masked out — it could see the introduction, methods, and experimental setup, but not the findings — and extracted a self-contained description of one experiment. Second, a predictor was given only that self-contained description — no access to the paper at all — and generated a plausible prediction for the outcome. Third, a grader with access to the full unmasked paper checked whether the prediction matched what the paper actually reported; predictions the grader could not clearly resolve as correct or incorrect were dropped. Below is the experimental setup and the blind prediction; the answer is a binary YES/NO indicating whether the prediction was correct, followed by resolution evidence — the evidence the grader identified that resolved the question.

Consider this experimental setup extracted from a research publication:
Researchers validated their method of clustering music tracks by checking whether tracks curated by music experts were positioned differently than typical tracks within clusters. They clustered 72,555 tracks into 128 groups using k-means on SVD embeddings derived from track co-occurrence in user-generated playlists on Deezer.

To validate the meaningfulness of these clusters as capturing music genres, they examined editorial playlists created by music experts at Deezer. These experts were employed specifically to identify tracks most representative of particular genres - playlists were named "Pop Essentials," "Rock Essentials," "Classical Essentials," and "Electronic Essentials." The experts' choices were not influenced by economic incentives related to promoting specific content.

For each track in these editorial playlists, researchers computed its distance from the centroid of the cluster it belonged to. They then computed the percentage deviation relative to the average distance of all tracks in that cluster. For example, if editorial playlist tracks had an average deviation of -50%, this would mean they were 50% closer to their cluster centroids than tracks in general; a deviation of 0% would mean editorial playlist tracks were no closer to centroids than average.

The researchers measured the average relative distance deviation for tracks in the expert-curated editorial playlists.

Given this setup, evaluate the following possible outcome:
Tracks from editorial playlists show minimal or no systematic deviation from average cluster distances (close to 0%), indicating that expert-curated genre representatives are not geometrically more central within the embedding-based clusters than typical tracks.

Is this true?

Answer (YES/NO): NO